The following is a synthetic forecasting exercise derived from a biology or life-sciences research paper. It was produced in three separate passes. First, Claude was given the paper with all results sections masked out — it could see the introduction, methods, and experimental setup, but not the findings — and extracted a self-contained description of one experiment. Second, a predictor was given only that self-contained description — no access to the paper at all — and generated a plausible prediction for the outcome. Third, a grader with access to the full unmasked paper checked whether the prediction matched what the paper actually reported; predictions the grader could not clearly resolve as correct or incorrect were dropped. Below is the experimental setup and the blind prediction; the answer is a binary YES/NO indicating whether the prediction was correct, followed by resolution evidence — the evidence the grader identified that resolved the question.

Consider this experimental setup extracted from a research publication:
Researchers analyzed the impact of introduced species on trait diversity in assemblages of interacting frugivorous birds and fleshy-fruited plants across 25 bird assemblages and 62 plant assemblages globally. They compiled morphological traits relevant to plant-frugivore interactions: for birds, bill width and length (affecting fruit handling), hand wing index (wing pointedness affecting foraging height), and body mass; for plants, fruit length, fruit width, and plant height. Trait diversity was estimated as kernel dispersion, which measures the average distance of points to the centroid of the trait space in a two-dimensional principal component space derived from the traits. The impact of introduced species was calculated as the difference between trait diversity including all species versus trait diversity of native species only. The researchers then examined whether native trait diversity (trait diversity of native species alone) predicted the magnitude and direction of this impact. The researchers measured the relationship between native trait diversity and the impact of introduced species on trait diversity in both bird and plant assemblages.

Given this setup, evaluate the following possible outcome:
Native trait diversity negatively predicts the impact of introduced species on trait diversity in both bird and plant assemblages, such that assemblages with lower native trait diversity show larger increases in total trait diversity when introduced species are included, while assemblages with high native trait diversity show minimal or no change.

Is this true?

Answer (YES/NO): NO